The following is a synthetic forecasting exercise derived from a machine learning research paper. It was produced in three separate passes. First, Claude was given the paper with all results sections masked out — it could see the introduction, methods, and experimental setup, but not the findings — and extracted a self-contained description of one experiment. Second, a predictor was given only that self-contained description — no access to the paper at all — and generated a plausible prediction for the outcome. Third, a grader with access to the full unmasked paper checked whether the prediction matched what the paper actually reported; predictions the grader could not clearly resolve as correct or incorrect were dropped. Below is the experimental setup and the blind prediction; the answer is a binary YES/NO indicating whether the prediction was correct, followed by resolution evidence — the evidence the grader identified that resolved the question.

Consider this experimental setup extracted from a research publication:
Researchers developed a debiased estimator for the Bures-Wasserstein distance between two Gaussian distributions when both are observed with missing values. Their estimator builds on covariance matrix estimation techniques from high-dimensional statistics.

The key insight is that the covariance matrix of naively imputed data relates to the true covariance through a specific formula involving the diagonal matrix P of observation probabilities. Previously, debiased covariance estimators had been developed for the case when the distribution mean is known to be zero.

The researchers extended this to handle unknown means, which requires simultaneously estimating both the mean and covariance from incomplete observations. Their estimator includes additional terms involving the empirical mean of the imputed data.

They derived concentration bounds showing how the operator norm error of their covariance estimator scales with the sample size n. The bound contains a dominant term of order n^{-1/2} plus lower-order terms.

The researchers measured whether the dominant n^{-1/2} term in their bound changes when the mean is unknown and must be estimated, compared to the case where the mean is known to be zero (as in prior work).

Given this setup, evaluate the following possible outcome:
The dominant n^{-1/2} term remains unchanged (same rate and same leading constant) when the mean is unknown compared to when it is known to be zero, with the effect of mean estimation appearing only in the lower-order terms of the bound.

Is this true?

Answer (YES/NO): YES